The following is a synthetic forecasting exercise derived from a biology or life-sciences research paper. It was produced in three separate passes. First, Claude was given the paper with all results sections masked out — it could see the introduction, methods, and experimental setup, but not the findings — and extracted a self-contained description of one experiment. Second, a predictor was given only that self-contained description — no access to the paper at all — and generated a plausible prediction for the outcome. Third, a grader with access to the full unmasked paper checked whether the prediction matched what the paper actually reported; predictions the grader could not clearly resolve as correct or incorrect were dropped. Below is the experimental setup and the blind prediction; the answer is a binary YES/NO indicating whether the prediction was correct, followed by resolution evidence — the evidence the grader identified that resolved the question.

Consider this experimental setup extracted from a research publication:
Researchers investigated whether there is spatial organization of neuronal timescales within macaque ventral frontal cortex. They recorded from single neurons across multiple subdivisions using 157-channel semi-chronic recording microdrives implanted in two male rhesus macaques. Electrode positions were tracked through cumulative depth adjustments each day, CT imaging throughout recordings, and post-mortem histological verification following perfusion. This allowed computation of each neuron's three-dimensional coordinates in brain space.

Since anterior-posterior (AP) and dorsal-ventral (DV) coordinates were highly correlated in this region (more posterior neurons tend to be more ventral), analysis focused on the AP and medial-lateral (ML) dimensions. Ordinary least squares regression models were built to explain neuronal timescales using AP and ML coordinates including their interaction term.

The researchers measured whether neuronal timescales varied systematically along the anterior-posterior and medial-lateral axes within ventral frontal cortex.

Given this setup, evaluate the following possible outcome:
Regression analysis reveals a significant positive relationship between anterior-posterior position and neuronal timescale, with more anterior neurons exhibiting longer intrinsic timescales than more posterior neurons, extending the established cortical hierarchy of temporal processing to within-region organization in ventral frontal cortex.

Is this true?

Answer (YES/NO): NO